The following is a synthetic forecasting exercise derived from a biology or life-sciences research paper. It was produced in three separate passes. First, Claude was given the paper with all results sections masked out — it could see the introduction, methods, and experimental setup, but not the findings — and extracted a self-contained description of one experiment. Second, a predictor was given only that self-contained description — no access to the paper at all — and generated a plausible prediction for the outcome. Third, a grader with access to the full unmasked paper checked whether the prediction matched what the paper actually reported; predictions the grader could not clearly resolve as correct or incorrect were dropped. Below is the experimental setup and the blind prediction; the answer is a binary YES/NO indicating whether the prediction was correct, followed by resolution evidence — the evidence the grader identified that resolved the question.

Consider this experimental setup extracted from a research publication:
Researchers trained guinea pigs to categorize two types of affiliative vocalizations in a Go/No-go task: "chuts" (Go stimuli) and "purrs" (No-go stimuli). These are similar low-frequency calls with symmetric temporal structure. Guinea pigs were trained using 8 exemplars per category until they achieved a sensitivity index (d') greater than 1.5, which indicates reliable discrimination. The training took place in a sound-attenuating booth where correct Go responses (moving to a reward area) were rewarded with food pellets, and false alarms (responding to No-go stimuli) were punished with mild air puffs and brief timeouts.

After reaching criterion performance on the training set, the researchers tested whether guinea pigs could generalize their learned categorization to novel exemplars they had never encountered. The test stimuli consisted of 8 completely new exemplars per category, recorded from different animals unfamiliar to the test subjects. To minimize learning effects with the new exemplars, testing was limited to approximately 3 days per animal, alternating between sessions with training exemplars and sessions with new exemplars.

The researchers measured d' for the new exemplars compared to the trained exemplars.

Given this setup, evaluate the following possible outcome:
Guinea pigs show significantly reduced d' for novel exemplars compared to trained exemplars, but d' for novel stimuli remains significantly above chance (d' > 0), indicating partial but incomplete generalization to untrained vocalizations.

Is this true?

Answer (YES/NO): NO